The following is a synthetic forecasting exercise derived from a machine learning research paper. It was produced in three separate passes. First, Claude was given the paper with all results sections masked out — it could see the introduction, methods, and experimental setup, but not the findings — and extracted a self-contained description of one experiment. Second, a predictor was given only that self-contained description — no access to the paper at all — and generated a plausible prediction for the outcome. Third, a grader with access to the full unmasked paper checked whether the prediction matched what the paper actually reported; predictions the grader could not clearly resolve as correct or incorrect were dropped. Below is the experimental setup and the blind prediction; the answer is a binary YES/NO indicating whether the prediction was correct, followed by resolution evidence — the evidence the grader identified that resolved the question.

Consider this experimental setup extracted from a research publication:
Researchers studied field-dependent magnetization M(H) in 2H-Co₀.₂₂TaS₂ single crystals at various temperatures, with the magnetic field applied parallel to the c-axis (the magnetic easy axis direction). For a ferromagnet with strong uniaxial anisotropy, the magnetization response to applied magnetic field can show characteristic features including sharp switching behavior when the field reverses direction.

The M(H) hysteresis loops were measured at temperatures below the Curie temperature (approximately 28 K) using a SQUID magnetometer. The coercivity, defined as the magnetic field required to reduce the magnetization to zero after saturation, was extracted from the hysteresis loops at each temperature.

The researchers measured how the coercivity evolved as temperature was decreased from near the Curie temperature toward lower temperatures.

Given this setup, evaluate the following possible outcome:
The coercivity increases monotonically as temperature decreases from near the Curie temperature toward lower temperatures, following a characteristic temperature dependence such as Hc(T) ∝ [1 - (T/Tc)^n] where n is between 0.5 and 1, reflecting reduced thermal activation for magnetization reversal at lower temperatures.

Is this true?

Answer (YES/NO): NO